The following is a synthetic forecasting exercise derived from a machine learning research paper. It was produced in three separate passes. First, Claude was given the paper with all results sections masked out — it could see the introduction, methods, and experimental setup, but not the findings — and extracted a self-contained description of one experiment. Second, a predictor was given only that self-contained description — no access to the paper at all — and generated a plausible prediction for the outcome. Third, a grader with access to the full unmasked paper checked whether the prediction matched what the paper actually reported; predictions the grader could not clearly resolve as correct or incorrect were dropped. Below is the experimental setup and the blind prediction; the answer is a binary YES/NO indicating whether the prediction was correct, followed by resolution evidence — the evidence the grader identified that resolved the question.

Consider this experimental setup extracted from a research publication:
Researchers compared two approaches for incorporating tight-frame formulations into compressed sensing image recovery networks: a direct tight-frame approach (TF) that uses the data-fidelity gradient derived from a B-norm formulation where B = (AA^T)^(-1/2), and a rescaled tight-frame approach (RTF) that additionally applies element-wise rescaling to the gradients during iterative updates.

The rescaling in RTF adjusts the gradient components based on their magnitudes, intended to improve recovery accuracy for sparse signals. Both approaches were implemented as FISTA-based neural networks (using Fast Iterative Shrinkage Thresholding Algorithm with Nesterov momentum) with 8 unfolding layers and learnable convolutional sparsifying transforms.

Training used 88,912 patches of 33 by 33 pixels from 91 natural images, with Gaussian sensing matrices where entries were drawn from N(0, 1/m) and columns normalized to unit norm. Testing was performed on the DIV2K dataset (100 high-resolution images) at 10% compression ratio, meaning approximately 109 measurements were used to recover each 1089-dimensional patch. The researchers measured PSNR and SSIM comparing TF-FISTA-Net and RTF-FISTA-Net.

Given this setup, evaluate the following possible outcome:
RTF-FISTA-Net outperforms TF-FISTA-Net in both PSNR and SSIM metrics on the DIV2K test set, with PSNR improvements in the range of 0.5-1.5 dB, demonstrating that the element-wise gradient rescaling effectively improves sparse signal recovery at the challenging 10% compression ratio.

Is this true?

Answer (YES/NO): NO